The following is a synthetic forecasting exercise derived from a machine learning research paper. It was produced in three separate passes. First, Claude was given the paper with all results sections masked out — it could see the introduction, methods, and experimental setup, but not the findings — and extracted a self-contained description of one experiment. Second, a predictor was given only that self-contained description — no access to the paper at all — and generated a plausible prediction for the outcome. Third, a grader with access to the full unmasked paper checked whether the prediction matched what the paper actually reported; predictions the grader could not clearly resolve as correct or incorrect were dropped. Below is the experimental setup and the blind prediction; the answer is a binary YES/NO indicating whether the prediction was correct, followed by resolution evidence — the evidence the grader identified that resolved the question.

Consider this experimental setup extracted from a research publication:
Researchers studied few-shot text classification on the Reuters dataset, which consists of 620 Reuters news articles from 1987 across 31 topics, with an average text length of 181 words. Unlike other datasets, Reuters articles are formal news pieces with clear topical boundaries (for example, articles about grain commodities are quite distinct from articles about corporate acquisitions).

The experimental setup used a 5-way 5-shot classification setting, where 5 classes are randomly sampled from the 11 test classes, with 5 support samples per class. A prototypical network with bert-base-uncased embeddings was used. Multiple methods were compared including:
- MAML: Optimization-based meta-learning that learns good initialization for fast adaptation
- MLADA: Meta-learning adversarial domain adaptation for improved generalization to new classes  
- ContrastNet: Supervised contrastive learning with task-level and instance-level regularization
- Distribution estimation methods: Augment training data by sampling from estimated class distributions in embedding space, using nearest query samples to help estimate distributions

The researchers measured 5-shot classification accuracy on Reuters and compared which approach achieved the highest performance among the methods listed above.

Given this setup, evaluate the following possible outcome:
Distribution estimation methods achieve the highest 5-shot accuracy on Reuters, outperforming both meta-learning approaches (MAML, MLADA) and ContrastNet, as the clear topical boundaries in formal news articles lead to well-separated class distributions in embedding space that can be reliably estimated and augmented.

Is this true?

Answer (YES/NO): NO